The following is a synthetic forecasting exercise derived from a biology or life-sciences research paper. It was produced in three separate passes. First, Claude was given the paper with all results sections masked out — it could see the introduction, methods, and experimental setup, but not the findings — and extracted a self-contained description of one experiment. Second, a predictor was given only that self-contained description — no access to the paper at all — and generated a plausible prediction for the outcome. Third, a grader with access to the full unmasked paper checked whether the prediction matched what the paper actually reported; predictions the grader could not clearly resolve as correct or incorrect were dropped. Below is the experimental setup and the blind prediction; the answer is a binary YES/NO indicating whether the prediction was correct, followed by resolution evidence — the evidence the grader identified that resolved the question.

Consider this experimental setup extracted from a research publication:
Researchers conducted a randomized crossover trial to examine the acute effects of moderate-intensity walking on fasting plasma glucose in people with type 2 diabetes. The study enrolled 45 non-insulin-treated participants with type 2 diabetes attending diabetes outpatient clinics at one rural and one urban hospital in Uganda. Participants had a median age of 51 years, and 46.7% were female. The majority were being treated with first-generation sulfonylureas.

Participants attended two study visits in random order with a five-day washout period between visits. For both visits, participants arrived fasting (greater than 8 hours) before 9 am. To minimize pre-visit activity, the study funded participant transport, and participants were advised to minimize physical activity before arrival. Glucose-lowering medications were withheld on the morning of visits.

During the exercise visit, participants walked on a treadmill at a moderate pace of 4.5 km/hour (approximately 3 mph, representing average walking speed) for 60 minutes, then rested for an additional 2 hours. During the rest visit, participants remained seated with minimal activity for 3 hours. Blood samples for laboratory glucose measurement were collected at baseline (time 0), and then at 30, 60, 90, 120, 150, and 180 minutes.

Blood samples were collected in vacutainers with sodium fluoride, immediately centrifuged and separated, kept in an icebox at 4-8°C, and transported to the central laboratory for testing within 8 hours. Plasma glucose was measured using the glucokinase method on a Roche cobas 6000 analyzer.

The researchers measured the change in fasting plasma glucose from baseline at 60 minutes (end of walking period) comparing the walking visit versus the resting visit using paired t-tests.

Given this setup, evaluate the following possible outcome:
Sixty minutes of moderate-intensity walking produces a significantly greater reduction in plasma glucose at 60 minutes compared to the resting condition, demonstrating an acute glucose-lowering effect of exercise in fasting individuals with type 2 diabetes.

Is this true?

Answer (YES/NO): NO